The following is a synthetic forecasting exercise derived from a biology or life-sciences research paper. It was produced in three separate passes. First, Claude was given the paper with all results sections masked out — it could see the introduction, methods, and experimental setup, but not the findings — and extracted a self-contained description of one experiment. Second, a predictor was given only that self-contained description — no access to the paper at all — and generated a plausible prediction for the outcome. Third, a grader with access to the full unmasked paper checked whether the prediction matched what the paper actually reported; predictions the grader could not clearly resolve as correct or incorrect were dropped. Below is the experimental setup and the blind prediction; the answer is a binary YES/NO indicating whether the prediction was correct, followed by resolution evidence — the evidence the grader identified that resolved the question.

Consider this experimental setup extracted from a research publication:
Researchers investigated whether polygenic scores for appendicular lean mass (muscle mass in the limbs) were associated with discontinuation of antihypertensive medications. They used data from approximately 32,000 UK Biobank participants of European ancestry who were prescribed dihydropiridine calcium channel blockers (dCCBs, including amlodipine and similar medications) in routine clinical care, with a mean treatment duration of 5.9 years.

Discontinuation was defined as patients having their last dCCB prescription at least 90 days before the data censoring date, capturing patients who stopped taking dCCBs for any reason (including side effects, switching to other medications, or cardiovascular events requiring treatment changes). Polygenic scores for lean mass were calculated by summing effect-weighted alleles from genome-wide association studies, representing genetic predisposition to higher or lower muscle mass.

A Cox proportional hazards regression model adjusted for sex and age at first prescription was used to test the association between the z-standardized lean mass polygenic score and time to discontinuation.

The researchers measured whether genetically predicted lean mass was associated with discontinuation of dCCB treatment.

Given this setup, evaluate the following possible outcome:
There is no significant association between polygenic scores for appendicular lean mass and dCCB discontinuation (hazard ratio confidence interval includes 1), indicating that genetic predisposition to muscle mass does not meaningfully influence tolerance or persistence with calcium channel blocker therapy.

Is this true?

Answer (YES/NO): NO